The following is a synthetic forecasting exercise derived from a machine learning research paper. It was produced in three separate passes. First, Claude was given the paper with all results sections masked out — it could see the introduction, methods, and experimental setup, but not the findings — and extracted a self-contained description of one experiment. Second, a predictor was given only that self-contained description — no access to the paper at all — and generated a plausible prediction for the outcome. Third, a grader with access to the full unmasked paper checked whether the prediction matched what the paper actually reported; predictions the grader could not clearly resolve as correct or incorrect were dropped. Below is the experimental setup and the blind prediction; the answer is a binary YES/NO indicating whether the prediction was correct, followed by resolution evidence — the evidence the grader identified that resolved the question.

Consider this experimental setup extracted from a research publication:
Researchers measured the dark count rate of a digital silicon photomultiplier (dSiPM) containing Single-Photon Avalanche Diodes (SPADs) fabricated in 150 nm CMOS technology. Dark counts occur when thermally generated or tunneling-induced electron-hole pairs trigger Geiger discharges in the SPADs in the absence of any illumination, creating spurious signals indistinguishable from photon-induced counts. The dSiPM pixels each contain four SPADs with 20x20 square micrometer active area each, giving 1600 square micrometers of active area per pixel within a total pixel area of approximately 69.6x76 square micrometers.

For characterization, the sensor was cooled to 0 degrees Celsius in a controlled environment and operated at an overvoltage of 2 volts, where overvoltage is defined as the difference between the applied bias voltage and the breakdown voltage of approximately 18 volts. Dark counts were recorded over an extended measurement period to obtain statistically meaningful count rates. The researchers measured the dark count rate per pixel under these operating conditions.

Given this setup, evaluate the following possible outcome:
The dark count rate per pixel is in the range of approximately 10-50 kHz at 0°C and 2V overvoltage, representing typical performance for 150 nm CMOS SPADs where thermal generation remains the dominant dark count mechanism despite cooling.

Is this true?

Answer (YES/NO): NO